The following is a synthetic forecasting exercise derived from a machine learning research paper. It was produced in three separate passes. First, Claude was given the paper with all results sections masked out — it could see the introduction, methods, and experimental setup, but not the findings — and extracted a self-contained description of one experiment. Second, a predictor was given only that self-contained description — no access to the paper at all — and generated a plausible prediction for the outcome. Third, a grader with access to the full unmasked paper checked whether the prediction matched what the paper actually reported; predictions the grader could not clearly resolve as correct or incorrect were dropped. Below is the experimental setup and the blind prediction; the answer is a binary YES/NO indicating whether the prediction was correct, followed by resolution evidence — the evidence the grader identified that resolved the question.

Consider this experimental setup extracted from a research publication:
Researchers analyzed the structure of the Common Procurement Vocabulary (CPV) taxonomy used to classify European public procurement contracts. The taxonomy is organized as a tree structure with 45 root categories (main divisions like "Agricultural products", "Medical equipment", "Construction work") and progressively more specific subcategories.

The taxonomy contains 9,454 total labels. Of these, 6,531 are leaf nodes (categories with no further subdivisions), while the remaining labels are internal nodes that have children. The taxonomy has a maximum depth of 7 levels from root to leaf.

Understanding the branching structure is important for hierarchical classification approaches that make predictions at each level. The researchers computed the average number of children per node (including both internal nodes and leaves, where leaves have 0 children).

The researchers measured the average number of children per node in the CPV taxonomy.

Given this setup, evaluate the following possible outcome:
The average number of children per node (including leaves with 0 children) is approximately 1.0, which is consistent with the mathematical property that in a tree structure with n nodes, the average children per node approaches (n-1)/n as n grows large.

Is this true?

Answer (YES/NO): YES